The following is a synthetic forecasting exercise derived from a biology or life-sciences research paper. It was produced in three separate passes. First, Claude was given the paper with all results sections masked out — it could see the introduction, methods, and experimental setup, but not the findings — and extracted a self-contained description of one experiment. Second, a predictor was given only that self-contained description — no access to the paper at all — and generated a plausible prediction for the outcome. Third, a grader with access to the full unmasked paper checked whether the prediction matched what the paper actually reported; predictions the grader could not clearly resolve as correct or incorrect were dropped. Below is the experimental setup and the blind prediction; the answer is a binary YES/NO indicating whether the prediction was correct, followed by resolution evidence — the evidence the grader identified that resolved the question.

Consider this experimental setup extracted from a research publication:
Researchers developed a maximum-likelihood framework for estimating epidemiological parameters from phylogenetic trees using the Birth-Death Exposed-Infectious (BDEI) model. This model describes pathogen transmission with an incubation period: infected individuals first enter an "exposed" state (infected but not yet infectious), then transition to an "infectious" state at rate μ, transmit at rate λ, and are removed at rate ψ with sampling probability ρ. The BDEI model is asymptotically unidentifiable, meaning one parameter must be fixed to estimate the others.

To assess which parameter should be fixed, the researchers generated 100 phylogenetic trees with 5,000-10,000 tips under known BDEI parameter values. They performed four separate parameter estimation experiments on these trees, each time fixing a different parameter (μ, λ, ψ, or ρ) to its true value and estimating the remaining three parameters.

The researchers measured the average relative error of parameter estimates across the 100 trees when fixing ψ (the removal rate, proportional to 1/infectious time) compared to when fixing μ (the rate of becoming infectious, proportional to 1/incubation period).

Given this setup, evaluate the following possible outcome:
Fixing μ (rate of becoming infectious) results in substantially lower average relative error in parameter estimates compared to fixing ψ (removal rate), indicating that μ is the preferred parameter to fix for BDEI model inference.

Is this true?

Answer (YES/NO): NO